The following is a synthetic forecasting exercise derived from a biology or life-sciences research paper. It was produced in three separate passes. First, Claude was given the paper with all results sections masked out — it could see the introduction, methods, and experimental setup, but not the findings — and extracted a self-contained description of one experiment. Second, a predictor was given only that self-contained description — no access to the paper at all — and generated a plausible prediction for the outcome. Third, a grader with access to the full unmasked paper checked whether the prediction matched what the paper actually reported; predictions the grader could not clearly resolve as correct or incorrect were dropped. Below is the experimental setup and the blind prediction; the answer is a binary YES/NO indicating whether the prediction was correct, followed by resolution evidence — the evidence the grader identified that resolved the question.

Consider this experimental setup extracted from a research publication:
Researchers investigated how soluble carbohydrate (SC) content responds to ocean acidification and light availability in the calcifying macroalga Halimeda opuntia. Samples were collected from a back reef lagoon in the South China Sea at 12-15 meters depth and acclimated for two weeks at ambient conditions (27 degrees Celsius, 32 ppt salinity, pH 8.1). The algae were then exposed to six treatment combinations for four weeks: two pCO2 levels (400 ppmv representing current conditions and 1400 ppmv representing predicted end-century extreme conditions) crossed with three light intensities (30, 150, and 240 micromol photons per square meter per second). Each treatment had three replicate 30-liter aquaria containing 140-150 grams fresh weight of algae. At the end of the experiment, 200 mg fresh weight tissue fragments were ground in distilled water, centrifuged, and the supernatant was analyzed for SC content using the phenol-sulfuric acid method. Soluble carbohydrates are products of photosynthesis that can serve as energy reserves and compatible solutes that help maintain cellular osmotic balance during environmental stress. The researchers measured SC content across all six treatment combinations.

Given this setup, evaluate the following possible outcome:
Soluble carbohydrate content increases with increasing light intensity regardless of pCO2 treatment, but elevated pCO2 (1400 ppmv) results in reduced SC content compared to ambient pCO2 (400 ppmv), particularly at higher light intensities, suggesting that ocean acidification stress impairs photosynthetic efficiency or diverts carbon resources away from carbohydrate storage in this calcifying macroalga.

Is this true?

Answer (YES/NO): NO